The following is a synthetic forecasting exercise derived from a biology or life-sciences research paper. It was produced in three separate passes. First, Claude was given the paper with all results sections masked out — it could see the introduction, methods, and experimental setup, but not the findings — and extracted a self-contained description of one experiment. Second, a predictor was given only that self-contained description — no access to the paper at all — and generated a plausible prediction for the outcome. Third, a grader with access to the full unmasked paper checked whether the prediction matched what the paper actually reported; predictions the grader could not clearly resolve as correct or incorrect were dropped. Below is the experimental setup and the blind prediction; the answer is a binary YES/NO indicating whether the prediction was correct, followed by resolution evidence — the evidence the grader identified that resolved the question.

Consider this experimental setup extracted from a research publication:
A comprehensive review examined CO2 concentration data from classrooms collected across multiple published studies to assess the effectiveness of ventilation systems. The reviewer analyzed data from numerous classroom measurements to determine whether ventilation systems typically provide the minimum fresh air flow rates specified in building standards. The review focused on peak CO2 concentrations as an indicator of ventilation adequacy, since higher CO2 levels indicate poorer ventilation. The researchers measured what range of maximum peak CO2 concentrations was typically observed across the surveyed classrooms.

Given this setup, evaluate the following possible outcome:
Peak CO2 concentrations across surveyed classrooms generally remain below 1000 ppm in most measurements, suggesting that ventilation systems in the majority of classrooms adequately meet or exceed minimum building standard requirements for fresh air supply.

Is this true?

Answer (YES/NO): NO